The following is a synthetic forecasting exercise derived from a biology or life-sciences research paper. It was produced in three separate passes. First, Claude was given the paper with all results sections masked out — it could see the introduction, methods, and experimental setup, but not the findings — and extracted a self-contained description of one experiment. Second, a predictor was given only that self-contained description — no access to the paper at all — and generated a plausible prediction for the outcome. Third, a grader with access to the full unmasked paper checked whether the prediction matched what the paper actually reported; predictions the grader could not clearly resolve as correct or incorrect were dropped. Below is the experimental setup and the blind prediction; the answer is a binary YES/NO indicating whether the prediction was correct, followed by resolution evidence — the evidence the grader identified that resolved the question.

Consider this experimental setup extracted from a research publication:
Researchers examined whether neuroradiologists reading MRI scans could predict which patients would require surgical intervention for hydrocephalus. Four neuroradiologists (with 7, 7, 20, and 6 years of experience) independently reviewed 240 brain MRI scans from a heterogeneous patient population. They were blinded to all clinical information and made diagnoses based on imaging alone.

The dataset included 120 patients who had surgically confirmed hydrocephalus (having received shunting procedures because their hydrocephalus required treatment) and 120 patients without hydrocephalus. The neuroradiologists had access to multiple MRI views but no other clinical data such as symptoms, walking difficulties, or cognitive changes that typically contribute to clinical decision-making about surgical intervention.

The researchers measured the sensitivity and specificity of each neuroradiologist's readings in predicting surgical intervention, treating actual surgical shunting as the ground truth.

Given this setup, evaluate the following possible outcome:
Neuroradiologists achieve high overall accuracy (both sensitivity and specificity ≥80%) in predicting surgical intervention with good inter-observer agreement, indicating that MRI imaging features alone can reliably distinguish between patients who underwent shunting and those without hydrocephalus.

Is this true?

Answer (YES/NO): NO